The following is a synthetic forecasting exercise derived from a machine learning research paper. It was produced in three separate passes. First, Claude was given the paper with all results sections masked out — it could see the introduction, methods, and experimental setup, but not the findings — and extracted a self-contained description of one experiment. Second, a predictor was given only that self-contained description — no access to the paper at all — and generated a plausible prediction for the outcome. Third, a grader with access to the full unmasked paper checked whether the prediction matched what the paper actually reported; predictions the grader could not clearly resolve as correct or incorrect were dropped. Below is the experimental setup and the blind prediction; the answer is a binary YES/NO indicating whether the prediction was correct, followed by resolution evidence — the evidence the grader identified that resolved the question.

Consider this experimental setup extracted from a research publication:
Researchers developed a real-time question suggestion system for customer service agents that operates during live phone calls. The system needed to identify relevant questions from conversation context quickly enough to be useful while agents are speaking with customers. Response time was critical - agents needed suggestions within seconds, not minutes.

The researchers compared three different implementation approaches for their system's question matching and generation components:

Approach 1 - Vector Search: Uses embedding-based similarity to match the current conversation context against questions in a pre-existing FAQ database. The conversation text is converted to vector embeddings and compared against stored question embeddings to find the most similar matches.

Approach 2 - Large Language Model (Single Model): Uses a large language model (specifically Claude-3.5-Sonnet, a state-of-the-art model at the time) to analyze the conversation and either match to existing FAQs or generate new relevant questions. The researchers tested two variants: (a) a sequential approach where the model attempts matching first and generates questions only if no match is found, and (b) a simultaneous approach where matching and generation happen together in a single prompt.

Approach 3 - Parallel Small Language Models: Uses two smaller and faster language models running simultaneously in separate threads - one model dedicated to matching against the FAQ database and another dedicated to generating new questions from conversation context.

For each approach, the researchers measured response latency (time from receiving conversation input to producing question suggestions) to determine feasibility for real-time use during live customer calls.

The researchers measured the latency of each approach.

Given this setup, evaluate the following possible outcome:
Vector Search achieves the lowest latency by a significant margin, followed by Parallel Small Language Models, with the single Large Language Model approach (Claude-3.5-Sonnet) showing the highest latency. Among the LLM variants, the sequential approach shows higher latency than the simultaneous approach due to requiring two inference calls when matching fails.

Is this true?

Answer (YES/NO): NO